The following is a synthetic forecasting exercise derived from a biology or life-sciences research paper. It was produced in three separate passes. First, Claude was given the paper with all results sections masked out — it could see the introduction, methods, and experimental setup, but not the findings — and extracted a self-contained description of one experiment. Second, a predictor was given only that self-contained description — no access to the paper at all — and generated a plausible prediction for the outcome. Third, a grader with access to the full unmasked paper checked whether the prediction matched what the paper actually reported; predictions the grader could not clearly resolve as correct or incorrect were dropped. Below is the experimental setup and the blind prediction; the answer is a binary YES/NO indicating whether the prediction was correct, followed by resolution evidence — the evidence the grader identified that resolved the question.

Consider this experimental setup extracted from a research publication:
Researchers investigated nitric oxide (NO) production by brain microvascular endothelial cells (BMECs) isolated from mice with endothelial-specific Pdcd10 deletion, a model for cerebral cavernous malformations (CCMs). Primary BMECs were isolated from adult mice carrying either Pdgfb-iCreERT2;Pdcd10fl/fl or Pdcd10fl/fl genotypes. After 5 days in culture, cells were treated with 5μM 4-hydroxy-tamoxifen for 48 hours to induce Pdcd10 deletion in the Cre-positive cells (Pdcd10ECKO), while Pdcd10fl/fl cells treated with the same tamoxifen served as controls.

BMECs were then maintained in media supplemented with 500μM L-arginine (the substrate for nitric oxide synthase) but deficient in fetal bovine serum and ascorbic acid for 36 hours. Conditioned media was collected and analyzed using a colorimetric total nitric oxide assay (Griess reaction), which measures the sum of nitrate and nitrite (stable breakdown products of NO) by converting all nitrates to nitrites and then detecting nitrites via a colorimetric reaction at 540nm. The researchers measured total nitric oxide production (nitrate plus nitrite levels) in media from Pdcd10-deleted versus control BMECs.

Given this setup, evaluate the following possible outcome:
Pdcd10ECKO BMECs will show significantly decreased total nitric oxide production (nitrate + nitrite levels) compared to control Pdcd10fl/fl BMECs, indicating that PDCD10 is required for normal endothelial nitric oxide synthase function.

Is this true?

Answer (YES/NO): NO